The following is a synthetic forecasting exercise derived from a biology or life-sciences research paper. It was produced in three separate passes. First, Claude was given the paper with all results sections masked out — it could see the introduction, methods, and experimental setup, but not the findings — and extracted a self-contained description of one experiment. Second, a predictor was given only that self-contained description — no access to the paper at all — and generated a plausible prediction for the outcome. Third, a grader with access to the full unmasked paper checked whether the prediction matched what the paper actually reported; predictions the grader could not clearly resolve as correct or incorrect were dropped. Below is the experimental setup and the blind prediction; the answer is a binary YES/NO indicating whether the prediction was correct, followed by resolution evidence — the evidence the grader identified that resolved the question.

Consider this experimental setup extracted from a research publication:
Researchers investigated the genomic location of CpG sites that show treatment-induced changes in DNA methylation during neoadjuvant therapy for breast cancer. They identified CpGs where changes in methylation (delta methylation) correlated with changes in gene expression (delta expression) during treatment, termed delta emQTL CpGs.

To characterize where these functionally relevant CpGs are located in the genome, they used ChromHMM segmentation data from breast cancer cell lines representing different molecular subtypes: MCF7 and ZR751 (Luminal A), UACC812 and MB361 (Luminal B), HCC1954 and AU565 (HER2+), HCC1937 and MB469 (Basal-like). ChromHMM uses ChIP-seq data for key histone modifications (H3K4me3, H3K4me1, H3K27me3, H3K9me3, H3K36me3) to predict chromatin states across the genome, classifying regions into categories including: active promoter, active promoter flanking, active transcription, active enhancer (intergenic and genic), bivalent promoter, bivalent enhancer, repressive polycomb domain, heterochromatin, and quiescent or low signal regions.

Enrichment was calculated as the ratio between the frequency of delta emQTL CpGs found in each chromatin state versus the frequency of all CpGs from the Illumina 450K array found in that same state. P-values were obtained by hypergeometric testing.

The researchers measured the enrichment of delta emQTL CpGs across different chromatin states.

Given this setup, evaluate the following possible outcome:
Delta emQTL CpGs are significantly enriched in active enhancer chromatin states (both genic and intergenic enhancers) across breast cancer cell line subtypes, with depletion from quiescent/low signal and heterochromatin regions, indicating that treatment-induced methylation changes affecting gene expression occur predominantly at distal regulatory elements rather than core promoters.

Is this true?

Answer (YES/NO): NO